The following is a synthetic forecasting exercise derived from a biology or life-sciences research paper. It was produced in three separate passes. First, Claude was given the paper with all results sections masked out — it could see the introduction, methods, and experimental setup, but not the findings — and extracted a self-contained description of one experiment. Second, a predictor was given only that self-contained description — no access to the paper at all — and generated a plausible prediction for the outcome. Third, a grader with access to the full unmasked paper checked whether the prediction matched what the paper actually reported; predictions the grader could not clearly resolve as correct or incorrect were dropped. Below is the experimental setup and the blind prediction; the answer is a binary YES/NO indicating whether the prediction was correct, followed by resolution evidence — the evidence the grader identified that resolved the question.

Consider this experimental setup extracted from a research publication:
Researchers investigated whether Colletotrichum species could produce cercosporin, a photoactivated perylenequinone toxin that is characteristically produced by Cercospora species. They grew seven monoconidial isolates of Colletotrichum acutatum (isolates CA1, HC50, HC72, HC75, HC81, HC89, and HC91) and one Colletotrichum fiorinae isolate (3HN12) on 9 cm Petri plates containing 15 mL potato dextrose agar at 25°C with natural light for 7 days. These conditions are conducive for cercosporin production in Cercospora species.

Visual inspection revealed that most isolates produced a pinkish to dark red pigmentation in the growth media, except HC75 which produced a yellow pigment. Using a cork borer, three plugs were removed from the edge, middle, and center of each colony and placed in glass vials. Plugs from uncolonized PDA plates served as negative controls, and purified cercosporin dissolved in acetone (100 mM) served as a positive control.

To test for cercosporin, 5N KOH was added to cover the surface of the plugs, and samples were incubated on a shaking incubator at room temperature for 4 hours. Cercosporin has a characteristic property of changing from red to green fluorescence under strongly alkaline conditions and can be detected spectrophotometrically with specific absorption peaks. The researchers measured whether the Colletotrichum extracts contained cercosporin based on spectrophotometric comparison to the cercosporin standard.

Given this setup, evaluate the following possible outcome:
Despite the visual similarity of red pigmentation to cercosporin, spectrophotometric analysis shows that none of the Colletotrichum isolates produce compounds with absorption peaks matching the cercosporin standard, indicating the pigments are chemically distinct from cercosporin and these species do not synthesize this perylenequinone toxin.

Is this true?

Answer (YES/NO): YES